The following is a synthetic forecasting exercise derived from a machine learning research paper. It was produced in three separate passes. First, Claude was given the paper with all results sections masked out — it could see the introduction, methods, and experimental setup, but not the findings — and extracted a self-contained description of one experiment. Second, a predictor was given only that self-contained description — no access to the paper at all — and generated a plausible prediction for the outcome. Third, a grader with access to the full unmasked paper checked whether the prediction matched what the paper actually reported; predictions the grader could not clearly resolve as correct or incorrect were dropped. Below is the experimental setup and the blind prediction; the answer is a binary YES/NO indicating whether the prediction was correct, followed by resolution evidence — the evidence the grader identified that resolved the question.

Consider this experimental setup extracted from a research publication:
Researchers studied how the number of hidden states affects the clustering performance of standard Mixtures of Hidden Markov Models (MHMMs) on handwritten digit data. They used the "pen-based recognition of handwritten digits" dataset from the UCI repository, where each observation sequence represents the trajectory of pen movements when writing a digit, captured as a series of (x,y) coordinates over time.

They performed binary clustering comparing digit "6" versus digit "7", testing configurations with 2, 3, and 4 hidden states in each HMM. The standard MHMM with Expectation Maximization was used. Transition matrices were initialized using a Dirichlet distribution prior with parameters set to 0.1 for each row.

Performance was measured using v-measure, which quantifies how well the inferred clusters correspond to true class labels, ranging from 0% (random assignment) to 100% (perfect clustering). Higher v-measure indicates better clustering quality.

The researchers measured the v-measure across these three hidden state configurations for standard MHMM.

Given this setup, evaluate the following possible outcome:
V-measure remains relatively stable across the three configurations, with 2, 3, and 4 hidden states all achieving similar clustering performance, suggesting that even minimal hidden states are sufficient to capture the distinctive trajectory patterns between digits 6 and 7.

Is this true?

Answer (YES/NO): NO